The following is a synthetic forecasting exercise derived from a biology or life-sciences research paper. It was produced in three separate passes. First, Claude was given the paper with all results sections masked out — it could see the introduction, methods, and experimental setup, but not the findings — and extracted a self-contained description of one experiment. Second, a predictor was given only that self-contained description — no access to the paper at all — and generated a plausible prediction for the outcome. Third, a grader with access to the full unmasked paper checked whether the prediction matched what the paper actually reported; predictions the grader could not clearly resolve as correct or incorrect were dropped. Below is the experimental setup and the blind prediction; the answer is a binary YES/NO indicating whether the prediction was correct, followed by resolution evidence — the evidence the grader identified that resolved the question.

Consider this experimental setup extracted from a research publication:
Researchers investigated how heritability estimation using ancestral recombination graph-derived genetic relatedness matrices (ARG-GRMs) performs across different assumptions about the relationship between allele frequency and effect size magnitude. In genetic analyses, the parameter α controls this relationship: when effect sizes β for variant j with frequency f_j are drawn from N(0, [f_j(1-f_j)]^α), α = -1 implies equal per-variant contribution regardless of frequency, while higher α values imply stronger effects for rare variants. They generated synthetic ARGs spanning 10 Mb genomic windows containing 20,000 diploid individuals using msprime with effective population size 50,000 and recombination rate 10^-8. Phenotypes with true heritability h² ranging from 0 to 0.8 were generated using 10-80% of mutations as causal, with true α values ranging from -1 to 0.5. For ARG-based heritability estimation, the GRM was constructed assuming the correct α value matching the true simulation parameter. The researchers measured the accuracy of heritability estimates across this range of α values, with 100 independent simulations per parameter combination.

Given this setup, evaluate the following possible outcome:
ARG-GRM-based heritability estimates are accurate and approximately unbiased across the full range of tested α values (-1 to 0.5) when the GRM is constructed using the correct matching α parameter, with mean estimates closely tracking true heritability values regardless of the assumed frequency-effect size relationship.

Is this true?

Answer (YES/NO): YES